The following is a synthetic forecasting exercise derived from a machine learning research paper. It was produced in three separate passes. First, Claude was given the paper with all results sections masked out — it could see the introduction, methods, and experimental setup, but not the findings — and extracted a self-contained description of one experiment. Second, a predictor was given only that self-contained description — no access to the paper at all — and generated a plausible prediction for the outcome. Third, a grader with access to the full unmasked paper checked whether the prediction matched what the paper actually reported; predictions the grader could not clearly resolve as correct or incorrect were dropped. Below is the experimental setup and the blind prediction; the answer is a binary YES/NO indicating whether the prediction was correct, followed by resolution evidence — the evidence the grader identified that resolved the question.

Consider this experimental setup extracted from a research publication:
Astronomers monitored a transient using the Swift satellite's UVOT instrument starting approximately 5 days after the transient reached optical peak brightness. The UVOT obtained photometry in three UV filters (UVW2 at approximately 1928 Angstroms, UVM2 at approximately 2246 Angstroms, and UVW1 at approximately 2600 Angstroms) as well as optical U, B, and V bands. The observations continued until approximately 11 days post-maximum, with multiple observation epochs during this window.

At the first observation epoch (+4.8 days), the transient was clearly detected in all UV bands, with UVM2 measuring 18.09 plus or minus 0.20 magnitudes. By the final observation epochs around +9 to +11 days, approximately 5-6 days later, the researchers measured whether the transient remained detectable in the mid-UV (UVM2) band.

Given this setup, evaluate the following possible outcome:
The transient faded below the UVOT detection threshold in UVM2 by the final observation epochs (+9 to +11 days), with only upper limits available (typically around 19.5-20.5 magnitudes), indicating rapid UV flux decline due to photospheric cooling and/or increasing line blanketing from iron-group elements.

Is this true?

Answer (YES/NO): NO